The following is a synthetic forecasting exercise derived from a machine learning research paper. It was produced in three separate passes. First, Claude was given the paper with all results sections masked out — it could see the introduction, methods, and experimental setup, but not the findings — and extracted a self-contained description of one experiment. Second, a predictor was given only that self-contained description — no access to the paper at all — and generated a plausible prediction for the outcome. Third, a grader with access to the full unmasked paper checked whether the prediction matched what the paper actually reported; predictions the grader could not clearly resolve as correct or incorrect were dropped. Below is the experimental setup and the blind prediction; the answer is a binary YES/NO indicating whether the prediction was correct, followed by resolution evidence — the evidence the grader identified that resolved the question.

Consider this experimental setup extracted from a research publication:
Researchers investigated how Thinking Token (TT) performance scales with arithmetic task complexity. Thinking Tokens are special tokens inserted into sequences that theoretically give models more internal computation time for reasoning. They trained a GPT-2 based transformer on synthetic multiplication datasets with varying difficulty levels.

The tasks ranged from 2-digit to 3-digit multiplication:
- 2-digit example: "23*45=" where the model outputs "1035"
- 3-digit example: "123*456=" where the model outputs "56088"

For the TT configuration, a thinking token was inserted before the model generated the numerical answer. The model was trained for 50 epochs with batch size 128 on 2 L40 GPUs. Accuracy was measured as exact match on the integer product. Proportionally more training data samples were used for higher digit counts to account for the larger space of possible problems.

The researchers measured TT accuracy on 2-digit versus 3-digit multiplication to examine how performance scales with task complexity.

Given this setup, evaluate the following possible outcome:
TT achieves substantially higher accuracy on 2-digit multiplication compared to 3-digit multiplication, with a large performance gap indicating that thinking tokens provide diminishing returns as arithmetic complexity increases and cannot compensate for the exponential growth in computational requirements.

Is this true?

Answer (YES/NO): YES